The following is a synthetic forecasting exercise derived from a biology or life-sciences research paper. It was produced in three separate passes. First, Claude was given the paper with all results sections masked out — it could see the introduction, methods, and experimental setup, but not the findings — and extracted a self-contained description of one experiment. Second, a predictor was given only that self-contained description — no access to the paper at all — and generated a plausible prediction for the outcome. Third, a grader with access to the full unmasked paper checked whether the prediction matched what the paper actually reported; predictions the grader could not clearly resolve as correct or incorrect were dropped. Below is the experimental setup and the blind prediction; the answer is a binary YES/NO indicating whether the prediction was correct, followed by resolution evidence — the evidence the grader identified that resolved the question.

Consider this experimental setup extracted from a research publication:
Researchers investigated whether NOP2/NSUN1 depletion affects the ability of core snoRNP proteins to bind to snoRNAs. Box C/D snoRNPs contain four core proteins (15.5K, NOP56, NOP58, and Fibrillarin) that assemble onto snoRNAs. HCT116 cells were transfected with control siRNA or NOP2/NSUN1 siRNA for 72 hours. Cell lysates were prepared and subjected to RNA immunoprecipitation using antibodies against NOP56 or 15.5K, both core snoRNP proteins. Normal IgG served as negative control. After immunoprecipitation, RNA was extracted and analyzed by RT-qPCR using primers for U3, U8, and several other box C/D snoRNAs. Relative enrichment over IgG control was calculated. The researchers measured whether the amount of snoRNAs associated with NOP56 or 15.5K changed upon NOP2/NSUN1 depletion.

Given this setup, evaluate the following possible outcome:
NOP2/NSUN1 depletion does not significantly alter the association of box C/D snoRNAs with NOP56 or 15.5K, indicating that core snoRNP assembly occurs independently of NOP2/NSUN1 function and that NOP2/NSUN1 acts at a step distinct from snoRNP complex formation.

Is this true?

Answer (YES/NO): NO